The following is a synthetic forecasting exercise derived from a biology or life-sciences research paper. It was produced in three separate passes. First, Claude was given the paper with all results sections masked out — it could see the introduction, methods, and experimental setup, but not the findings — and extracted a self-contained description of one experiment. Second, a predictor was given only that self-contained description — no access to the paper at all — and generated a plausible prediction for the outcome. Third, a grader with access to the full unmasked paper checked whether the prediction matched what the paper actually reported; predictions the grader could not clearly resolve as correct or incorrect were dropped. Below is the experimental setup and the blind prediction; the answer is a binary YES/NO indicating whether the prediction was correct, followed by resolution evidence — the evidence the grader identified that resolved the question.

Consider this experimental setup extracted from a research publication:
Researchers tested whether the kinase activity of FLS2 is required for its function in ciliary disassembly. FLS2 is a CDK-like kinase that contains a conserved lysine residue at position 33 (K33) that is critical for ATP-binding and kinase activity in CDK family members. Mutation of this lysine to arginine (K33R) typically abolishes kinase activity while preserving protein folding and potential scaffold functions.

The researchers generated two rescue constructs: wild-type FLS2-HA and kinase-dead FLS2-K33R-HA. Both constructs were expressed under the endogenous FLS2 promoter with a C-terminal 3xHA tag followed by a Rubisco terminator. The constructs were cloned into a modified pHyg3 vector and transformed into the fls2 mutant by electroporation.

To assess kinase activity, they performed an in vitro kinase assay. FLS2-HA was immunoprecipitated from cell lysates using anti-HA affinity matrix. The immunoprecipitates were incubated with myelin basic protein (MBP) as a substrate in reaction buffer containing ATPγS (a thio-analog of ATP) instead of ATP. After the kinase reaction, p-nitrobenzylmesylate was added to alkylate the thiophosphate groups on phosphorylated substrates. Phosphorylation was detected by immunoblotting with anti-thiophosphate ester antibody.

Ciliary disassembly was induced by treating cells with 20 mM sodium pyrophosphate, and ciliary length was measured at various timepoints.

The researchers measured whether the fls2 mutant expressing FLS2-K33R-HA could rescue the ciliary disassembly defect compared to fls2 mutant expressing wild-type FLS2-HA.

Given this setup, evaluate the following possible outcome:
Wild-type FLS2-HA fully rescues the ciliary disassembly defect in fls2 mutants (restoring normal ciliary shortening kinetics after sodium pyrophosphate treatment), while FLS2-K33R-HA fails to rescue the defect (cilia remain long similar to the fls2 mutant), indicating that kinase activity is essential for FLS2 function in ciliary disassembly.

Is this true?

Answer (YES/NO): YES